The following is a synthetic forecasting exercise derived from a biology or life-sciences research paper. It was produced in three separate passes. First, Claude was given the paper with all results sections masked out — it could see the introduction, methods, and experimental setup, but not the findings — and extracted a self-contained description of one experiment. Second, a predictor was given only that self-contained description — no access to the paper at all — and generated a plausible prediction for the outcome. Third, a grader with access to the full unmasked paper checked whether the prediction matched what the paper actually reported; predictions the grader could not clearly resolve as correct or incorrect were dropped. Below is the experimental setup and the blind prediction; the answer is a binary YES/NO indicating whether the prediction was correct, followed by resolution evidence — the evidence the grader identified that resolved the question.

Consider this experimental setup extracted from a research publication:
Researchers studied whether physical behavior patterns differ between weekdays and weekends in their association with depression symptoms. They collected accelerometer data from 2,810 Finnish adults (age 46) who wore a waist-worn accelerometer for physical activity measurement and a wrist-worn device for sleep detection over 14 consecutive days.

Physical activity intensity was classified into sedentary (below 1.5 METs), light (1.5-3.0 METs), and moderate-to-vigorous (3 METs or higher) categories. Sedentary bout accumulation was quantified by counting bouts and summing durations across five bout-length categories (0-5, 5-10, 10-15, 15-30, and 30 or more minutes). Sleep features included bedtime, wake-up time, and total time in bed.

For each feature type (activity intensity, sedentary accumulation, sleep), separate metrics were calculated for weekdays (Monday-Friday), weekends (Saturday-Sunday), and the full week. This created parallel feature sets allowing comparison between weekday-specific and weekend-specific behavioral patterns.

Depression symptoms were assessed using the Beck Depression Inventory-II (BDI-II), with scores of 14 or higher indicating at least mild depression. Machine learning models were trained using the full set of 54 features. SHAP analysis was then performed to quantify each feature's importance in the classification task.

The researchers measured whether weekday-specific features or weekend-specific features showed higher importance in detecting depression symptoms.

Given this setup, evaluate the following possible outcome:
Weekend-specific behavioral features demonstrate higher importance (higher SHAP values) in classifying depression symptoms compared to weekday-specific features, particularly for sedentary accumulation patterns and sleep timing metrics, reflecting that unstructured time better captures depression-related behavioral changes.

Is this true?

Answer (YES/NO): NO